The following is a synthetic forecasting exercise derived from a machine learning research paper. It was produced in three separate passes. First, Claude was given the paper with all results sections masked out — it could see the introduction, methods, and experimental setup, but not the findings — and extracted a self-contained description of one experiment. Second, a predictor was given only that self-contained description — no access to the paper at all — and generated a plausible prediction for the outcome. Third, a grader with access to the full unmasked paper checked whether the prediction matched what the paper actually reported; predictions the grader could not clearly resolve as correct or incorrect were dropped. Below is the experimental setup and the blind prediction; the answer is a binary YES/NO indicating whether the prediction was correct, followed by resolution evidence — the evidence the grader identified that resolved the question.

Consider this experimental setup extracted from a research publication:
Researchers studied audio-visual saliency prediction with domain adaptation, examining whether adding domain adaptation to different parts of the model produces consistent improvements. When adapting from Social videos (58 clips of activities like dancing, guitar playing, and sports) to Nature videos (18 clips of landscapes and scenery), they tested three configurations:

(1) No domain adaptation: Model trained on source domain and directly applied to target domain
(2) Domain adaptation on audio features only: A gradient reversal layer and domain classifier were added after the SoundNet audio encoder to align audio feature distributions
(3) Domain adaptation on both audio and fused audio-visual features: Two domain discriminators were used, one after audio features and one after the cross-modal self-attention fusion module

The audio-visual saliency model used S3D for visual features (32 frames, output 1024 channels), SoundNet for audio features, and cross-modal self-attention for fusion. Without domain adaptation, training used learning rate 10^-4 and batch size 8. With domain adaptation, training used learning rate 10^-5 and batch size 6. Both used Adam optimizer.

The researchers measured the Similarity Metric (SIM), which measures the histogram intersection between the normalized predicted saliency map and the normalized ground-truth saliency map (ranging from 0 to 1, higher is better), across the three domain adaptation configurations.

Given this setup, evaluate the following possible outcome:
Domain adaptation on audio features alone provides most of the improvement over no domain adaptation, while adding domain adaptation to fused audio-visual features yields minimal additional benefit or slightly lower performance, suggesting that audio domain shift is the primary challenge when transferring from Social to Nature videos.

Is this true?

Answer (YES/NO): YES